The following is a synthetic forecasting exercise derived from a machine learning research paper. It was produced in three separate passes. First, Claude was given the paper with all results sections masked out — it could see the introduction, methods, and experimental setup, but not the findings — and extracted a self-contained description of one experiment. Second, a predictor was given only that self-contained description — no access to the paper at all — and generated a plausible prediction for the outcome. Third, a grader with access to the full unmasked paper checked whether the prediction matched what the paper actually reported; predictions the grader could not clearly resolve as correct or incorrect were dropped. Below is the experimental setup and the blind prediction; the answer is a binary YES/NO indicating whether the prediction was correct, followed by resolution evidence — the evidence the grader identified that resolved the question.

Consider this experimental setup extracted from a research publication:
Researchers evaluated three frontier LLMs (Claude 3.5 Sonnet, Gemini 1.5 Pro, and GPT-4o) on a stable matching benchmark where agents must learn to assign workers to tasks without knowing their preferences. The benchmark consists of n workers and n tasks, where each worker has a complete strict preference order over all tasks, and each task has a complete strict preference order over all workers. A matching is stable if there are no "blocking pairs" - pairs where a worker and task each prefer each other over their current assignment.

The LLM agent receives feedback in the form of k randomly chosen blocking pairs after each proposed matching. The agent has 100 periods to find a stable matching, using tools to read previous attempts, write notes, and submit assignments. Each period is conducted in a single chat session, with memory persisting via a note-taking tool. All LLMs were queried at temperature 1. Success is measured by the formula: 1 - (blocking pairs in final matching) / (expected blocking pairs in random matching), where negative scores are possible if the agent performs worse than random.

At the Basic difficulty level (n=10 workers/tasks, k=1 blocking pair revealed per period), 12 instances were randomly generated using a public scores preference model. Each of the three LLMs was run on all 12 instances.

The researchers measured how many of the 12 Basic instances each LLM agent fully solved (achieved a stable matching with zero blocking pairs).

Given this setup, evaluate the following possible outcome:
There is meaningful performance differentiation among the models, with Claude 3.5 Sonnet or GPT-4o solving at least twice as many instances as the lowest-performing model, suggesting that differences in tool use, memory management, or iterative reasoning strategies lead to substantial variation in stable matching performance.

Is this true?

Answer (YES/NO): YES